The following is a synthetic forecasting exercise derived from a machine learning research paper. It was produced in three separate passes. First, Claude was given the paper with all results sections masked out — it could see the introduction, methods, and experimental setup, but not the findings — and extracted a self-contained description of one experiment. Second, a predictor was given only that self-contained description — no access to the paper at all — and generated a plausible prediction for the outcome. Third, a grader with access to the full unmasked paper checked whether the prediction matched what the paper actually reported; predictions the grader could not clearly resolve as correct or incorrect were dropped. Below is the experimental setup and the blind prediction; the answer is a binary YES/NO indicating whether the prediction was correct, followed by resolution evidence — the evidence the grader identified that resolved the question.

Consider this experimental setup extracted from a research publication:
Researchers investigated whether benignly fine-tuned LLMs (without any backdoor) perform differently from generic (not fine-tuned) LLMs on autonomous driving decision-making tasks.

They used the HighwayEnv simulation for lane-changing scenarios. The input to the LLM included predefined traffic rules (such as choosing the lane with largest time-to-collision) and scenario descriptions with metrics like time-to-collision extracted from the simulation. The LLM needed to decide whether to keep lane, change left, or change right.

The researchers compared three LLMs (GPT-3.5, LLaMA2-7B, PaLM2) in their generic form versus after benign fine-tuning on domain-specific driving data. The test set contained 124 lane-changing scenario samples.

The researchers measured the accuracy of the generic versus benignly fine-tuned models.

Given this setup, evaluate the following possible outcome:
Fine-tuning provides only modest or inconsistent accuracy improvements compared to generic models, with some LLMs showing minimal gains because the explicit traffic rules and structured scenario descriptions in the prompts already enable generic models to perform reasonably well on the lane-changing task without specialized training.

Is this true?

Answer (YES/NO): NO